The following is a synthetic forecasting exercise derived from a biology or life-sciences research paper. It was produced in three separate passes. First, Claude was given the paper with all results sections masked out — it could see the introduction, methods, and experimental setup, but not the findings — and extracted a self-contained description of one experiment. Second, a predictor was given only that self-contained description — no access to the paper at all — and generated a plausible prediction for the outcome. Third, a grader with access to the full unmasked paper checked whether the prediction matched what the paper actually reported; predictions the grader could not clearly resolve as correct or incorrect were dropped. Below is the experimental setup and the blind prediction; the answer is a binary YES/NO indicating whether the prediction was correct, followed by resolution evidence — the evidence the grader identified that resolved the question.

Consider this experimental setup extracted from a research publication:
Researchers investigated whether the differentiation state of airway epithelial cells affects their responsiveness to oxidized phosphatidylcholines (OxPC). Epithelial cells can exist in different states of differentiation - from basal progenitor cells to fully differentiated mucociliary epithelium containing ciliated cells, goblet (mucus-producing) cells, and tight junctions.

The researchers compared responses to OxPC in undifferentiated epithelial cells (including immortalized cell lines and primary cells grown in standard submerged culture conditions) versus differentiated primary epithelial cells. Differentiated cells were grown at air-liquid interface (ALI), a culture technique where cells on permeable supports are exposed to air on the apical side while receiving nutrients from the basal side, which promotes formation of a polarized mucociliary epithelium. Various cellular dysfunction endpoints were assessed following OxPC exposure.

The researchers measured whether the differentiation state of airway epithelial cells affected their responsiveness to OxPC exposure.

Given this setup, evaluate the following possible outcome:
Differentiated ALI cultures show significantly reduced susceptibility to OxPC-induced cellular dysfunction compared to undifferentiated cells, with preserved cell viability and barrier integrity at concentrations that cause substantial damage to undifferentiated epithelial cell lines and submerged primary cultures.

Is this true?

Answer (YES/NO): YES